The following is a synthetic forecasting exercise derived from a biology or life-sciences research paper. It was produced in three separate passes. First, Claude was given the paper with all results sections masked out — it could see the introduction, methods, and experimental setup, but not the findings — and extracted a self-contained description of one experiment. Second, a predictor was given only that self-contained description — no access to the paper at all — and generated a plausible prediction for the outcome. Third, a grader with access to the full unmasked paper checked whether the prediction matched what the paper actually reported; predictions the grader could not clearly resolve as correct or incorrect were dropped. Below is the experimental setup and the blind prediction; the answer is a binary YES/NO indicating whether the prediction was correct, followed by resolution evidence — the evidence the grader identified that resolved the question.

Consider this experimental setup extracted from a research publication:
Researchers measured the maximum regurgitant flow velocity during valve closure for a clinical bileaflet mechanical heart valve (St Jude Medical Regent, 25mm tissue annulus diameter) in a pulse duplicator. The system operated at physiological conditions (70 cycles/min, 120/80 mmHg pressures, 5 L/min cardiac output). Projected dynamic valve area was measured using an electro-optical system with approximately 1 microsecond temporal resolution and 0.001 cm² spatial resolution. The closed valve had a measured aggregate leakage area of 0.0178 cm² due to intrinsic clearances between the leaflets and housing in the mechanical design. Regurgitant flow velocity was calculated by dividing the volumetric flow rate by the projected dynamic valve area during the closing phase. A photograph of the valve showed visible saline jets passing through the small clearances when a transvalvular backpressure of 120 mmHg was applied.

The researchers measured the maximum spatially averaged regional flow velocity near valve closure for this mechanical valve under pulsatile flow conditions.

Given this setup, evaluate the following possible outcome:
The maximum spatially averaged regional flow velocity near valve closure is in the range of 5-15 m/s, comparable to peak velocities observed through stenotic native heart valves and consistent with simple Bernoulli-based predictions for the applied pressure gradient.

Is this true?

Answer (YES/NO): NO